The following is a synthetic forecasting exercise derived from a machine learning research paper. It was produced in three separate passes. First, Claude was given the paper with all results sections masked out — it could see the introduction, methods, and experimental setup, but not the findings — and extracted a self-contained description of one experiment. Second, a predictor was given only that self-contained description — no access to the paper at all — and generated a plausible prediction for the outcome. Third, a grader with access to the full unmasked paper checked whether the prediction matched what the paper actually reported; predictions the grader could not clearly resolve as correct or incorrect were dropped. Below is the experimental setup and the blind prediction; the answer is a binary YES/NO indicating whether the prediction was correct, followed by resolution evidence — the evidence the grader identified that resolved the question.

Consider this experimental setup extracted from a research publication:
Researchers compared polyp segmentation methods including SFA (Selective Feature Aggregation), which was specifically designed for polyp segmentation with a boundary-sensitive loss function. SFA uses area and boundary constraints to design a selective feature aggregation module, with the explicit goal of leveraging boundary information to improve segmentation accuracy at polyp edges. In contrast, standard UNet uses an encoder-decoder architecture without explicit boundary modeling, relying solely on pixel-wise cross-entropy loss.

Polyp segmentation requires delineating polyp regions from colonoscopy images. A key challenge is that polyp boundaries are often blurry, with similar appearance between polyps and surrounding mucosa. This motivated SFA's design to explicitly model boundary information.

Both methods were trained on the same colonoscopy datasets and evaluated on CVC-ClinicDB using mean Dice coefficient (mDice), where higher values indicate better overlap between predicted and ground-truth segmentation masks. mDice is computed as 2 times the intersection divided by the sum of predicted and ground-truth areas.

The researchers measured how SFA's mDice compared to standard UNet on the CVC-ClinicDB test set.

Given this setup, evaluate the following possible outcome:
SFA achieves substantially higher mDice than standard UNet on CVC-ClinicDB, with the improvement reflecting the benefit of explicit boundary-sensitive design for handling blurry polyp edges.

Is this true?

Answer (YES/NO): NO